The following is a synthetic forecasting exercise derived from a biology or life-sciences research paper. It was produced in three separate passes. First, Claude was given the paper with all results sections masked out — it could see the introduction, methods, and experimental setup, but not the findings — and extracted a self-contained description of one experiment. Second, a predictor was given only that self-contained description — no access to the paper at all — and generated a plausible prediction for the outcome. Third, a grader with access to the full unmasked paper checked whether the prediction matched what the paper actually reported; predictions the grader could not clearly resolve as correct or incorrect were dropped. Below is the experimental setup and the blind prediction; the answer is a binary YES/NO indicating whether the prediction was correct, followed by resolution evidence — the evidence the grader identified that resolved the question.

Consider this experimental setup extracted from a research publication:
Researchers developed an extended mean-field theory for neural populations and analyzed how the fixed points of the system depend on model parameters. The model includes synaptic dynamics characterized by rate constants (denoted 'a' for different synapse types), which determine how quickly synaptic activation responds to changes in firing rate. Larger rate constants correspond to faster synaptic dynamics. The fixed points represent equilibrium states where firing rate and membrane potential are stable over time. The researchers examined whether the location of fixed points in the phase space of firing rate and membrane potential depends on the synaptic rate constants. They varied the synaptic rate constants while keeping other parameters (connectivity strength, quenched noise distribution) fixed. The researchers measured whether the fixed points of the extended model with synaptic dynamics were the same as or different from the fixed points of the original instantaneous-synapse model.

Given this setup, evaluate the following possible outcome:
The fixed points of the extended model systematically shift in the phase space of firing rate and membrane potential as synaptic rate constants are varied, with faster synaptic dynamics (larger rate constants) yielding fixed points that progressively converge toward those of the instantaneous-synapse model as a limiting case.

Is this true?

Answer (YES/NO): NO